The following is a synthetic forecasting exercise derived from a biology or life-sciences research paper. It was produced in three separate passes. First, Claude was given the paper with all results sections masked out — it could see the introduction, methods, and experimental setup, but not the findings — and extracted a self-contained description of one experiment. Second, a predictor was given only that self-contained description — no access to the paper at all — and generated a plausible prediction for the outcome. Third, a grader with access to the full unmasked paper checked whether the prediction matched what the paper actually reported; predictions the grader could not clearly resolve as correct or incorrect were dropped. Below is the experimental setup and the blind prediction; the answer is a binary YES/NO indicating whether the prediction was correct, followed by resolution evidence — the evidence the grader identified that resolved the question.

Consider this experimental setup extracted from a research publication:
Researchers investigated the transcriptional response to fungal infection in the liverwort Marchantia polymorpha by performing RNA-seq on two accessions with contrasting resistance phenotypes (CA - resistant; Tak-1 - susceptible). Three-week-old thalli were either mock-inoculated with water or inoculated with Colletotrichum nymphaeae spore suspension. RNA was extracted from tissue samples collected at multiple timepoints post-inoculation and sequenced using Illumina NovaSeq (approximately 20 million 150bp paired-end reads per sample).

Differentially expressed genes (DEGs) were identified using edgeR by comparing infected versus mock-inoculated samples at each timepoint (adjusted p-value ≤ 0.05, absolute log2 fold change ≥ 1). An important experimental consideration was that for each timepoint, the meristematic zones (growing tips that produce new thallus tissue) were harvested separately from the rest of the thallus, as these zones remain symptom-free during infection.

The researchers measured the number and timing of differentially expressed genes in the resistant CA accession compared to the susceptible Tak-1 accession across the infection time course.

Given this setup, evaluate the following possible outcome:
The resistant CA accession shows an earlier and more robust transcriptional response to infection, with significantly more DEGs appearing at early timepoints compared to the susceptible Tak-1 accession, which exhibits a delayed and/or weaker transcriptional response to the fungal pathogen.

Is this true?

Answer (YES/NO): NO